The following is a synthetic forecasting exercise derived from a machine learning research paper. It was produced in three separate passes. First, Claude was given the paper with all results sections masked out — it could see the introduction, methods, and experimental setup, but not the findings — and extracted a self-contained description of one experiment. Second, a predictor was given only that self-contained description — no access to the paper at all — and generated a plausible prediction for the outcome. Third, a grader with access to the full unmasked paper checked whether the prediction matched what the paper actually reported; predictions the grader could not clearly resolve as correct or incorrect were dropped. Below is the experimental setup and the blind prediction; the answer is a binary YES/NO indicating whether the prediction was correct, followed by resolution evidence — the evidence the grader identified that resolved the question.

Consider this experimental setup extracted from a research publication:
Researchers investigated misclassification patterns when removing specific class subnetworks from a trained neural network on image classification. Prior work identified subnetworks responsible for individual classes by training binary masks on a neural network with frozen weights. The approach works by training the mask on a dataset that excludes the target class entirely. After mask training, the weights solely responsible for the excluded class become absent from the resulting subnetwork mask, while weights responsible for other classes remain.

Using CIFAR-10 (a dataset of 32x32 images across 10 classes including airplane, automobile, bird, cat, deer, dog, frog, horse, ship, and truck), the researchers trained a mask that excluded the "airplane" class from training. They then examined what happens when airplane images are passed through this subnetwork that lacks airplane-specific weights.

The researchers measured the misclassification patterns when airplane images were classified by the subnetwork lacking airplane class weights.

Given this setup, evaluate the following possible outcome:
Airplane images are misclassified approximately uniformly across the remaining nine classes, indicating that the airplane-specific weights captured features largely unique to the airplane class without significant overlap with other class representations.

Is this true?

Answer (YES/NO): NO